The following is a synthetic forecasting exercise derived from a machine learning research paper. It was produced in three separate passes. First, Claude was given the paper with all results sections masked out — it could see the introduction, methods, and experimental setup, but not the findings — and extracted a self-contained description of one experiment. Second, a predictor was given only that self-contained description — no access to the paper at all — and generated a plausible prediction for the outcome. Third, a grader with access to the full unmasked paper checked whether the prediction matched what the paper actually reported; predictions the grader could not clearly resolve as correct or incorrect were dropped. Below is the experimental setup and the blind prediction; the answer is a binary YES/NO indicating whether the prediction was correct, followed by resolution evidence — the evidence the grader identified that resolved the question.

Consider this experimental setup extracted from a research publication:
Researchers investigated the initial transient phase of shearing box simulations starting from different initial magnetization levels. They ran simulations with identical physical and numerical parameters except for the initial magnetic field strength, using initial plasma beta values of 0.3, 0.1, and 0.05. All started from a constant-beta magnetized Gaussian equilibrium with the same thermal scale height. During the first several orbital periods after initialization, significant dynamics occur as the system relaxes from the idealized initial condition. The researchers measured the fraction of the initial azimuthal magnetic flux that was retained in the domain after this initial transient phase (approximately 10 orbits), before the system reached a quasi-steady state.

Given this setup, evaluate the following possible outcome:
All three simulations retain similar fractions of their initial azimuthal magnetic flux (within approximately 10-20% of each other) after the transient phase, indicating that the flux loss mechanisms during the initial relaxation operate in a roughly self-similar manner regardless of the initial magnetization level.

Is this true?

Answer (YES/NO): YES